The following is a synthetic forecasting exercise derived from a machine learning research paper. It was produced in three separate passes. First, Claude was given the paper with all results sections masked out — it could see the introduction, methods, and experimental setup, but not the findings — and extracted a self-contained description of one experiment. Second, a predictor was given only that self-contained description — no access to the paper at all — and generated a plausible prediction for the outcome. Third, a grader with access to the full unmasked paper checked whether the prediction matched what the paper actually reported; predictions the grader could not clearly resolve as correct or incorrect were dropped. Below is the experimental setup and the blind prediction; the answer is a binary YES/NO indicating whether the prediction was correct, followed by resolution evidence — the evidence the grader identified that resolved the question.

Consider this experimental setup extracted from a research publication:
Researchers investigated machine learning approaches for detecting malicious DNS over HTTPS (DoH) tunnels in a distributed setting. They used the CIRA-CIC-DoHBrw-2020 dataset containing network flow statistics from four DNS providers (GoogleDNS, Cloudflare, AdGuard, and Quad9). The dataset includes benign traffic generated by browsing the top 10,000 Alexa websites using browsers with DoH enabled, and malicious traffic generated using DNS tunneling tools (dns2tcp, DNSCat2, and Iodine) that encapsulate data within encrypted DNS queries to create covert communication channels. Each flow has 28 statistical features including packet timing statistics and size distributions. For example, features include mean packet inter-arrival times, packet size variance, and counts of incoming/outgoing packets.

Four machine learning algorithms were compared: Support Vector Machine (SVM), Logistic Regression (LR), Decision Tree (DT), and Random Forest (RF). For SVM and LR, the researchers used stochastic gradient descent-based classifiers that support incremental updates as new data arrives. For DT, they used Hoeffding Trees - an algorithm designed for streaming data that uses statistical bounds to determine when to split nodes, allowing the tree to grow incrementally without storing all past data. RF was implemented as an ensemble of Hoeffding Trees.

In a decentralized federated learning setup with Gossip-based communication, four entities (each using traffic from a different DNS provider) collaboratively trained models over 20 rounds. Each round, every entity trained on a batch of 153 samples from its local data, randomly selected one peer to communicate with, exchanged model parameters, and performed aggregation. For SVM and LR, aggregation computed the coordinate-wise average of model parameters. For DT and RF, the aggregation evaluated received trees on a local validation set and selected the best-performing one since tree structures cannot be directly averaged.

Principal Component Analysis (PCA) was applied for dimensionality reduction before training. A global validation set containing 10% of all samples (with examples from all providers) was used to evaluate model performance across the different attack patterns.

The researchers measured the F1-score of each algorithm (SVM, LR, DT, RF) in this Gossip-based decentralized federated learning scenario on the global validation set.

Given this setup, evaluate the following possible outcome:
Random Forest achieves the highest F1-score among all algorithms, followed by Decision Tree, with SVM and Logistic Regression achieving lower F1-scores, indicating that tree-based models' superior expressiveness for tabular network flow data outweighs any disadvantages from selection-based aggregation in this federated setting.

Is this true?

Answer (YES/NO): YES